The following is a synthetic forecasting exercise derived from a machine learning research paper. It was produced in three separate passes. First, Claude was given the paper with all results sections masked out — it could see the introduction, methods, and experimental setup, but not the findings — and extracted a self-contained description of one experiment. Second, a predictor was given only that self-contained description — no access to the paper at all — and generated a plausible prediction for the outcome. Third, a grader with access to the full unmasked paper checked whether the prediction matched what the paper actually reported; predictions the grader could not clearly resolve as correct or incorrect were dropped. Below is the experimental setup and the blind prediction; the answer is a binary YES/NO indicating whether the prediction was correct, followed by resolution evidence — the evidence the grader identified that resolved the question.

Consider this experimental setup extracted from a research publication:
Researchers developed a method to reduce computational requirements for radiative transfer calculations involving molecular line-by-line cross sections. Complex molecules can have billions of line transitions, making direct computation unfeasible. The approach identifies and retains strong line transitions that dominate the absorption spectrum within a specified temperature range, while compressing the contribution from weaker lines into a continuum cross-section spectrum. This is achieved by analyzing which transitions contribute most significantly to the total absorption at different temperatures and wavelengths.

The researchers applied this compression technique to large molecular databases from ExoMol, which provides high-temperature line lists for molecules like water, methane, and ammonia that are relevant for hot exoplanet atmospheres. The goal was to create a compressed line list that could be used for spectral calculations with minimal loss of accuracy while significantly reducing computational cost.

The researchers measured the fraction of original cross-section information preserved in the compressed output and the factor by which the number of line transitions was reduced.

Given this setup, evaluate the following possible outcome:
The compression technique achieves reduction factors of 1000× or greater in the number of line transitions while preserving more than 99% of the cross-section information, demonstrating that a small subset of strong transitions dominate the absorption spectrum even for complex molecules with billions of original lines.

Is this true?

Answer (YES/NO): NO